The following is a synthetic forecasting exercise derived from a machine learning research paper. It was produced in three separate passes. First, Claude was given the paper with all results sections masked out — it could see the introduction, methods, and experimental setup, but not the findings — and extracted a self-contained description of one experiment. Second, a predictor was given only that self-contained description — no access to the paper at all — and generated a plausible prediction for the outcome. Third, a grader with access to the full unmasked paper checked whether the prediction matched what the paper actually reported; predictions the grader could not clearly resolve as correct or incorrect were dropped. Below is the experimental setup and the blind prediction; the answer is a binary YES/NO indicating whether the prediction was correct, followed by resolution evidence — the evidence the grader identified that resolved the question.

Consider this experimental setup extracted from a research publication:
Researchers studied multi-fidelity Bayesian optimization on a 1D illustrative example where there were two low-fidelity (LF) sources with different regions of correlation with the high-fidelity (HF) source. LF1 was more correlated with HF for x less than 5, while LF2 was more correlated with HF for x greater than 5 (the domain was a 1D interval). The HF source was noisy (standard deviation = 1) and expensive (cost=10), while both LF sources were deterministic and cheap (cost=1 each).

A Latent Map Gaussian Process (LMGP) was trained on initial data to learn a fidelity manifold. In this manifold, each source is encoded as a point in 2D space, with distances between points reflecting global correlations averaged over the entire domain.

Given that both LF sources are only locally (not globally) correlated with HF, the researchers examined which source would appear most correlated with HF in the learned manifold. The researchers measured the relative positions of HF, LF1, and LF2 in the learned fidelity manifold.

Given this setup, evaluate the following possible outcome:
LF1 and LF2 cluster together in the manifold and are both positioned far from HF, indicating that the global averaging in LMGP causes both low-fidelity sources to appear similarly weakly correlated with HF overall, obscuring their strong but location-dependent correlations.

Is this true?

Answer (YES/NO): NO